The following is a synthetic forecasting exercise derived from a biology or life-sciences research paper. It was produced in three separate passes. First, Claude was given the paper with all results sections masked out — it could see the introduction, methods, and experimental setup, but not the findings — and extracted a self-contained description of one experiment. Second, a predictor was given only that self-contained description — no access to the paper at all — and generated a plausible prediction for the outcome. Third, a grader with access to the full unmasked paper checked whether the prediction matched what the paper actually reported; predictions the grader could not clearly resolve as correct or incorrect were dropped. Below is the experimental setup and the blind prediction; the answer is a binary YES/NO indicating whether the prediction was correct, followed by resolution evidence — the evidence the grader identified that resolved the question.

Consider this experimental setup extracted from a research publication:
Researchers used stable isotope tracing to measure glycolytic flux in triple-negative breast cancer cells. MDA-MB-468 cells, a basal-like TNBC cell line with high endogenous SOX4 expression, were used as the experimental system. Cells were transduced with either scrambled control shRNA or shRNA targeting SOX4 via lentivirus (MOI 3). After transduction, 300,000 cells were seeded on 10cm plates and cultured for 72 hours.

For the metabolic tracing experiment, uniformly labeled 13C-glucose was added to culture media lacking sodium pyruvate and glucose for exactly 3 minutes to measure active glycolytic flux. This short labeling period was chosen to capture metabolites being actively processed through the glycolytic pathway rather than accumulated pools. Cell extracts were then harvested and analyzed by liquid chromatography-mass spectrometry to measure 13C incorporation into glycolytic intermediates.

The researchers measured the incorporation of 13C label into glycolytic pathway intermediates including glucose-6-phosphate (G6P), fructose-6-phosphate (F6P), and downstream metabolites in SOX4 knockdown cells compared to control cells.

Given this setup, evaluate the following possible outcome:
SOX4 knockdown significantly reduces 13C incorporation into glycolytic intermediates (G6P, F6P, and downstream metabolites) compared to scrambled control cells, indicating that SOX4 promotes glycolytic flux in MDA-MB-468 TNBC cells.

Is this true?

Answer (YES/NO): YES